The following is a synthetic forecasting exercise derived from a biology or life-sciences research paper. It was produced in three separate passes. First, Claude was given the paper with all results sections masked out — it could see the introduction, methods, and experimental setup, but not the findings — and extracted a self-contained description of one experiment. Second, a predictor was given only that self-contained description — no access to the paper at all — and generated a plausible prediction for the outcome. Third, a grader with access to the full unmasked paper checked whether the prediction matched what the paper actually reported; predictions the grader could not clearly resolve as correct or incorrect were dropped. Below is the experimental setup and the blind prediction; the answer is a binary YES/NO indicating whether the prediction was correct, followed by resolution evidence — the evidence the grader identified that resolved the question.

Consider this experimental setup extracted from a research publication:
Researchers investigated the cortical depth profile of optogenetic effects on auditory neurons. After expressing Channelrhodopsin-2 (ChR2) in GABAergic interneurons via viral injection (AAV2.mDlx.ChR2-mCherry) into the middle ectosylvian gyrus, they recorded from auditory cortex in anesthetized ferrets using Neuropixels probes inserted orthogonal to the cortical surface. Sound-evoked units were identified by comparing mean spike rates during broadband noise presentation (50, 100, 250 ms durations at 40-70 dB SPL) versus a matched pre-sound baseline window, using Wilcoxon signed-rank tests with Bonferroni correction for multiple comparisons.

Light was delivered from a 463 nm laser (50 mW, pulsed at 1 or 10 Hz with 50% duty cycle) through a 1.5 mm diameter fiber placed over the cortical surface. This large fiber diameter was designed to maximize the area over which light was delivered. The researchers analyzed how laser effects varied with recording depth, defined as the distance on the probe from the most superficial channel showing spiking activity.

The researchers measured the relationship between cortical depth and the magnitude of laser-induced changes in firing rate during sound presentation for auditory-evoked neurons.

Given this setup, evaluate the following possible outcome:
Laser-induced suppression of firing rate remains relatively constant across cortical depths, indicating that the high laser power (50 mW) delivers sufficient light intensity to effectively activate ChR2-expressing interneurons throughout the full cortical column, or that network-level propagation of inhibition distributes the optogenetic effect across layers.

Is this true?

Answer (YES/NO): NO